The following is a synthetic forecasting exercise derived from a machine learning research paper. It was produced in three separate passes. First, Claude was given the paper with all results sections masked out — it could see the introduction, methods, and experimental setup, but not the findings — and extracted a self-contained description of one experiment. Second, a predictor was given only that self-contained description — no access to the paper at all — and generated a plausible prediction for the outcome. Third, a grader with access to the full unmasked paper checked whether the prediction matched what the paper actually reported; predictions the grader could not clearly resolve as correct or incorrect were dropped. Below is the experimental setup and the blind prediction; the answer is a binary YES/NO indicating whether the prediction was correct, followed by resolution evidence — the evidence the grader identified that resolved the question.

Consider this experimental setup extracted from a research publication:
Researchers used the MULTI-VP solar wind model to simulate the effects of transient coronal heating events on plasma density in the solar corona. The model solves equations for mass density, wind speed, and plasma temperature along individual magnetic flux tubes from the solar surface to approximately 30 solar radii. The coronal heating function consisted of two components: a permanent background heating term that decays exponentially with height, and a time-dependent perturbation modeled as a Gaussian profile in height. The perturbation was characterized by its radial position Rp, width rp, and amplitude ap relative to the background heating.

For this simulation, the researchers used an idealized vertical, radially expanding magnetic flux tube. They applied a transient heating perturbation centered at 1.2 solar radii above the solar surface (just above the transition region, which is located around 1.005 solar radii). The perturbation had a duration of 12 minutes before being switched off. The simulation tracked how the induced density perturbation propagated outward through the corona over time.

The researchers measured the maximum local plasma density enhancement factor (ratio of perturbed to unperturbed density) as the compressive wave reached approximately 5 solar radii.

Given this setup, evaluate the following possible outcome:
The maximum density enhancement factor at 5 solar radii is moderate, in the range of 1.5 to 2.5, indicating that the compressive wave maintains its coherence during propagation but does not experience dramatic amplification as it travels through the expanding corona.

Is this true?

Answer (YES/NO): YES